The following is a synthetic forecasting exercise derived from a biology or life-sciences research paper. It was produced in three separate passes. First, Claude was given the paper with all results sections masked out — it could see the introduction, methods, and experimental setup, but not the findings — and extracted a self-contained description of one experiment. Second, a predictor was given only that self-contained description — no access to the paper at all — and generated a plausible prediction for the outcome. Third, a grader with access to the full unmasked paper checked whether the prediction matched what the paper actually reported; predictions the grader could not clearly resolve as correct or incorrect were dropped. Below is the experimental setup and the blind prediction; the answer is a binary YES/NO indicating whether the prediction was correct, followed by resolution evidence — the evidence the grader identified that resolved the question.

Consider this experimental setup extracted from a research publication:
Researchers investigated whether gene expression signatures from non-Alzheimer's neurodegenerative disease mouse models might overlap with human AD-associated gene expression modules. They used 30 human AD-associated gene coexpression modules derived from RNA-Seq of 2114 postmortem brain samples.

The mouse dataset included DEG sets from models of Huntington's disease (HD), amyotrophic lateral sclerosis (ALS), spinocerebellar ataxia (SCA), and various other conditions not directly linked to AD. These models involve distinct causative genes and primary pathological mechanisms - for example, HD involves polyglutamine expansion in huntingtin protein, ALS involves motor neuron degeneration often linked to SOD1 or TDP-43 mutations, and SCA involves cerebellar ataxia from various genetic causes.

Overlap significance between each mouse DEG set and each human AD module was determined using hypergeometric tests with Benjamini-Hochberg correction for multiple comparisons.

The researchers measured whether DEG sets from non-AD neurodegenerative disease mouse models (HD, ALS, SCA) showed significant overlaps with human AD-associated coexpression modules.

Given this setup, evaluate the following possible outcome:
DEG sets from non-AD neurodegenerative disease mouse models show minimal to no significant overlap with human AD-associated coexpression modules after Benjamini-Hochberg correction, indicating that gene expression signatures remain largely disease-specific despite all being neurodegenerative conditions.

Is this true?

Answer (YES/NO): NO